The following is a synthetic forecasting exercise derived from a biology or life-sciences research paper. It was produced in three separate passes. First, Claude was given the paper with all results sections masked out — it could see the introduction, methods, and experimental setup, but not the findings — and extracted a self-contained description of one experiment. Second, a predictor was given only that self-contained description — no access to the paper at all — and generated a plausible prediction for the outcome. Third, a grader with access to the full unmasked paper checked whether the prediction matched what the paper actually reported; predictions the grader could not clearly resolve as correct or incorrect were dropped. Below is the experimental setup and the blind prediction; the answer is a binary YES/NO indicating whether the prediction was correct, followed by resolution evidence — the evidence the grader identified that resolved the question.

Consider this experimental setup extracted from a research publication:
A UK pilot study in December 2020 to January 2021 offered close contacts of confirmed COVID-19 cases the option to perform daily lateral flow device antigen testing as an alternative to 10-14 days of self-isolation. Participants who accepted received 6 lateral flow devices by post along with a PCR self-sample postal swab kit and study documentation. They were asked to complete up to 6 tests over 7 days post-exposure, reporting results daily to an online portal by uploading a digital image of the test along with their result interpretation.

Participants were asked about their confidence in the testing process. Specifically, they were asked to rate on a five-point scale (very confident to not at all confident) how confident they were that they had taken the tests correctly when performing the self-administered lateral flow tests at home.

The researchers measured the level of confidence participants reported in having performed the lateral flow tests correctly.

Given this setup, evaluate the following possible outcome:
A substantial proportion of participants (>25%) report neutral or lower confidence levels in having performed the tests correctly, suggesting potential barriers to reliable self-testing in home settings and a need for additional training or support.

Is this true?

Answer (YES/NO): NO